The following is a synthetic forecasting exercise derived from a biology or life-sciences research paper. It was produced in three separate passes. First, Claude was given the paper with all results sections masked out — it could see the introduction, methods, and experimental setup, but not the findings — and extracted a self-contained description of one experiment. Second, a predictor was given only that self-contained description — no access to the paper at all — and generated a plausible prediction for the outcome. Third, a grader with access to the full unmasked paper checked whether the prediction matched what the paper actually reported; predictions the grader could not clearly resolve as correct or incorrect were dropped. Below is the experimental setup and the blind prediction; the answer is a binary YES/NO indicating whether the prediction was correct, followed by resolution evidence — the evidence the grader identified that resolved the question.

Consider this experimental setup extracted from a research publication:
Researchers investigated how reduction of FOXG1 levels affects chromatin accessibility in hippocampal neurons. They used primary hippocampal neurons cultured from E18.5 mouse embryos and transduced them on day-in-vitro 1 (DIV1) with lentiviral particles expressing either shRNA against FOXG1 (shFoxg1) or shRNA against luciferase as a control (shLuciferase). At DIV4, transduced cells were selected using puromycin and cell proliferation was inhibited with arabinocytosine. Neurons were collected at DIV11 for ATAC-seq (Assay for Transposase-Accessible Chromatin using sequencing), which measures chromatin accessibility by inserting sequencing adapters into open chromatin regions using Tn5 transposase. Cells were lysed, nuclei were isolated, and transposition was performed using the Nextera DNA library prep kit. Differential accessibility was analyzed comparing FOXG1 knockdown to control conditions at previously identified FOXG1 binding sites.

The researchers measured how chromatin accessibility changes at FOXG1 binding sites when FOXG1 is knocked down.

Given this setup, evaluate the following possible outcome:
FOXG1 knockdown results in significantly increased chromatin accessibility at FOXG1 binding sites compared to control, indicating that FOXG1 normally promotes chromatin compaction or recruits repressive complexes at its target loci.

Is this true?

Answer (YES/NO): NO